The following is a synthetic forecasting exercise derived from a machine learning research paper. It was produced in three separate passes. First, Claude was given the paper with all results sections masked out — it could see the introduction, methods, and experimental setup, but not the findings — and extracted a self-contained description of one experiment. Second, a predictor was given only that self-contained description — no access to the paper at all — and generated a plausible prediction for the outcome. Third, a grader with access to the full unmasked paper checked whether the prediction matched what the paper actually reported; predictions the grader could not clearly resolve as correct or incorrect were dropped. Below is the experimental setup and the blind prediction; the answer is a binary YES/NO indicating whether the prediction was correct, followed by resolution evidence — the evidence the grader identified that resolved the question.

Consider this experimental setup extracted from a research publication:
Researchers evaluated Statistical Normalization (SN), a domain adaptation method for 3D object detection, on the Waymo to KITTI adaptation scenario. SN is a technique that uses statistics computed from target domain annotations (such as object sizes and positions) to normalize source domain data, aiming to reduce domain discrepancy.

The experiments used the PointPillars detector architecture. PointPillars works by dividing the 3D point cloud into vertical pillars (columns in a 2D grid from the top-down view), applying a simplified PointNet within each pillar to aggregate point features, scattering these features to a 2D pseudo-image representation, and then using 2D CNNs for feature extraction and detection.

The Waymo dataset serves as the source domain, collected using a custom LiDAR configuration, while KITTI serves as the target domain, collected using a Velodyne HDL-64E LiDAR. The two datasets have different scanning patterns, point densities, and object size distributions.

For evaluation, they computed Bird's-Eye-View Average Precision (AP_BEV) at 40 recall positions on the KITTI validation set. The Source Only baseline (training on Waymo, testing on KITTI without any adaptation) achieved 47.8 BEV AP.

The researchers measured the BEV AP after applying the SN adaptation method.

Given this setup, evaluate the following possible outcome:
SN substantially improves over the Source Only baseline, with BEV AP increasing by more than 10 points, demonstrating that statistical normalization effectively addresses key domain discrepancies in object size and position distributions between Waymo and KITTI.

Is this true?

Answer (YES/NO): NO